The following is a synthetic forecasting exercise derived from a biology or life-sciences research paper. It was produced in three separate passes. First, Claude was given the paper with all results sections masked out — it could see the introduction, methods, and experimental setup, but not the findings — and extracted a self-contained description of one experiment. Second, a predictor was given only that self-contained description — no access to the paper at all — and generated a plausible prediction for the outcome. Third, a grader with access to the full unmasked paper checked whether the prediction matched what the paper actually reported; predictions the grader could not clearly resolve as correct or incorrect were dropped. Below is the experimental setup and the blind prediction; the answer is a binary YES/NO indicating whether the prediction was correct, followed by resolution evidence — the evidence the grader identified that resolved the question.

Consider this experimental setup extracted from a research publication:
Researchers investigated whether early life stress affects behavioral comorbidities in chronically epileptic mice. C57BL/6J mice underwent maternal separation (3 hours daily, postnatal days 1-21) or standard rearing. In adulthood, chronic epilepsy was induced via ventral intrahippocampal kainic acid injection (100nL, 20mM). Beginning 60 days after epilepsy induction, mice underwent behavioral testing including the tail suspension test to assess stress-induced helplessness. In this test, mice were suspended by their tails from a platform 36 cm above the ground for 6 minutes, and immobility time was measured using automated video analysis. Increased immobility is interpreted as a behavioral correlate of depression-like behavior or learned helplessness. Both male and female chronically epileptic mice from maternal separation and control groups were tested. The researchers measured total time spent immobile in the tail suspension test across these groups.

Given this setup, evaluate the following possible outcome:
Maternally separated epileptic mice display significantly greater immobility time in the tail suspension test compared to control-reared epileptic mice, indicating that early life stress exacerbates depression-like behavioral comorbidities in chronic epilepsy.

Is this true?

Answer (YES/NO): NO